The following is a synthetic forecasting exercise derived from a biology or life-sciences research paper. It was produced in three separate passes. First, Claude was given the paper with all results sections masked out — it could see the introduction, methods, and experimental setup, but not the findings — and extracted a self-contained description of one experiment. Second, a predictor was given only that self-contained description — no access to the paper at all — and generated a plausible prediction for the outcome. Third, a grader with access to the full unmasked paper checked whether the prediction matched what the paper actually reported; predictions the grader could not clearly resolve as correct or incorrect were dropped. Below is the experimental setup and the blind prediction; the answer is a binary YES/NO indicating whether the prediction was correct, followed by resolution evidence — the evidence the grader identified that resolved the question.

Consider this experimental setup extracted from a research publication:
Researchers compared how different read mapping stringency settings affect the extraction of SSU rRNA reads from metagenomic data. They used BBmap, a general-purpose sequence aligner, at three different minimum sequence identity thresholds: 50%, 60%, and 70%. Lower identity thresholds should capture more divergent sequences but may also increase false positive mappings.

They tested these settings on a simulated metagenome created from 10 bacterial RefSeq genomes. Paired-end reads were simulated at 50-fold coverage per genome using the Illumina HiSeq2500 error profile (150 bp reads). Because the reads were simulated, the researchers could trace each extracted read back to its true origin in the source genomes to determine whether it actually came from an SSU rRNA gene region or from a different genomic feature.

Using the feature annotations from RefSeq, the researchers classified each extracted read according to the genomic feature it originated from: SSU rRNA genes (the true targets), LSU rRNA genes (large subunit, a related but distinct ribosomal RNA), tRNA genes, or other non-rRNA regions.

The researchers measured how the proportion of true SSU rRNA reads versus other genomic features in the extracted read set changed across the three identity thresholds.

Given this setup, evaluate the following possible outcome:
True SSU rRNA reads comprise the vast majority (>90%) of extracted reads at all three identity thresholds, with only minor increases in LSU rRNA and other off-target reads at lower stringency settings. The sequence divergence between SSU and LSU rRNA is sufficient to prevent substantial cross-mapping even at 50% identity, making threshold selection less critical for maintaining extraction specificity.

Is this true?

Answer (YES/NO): NO